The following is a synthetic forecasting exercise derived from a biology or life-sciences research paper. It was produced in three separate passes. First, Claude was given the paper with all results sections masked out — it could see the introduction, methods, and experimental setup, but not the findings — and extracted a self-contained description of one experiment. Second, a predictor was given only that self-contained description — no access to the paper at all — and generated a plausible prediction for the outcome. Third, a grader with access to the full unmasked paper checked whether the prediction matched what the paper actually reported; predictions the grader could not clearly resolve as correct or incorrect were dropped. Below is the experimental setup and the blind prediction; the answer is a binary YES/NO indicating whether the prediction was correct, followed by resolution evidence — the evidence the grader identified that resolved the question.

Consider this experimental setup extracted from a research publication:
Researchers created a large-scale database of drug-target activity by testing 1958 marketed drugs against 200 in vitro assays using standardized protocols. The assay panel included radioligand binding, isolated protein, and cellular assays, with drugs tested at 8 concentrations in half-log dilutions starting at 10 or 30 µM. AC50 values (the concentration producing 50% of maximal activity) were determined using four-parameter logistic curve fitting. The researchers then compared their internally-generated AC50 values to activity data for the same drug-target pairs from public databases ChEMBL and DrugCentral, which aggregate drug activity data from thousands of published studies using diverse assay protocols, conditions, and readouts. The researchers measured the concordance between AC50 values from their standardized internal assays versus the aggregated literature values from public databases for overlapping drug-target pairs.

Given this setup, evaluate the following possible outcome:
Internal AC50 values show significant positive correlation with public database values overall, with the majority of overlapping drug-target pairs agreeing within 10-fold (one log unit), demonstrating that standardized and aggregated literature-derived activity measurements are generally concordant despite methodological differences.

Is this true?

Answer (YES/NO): NO